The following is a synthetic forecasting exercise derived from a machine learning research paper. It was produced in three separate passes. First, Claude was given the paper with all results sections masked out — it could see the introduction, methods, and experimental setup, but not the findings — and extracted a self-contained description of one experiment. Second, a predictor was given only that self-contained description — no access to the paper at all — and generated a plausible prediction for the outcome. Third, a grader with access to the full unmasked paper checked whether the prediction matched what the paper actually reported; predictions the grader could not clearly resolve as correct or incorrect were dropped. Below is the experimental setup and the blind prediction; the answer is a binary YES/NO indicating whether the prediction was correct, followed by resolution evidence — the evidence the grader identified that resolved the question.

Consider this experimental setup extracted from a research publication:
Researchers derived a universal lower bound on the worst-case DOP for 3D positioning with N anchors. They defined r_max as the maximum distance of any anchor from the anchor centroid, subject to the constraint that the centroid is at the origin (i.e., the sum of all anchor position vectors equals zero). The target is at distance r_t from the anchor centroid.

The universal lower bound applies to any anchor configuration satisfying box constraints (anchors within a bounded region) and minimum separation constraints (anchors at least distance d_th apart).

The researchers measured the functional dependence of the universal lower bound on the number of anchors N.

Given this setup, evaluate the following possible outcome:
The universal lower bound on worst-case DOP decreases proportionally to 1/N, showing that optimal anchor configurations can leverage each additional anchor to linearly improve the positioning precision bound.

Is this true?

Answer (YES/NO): NO